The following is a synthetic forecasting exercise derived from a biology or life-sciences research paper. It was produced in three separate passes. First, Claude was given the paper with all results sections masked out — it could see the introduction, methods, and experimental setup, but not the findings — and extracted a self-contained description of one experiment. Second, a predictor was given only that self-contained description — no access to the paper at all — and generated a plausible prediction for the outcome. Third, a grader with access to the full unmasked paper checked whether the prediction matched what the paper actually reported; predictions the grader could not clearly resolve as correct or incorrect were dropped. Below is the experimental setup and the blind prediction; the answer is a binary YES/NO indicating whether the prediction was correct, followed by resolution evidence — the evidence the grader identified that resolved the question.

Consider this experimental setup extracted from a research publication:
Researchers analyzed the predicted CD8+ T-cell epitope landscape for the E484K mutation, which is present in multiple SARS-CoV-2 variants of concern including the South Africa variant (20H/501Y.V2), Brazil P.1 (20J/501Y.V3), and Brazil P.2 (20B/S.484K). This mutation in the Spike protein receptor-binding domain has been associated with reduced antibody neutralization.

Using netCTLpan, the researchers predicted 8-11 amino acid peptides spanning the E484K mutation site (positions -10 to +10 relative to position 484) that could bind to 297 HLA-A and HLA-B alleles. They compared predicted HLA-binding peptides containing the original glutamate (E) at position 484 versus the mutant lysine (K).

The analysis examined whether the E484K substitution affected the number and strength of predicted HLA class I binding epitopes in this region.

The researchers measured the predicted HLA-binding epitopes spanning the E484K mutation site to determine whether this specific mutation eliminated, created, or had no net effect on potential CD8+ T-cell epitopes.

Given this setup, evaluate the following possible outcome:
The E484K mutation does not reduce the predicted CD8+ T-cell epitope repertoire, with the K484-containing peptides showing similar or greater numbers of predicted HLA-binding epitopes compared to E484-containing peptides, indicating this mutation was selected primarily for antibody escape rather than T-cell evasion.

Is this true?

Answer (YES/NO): NO